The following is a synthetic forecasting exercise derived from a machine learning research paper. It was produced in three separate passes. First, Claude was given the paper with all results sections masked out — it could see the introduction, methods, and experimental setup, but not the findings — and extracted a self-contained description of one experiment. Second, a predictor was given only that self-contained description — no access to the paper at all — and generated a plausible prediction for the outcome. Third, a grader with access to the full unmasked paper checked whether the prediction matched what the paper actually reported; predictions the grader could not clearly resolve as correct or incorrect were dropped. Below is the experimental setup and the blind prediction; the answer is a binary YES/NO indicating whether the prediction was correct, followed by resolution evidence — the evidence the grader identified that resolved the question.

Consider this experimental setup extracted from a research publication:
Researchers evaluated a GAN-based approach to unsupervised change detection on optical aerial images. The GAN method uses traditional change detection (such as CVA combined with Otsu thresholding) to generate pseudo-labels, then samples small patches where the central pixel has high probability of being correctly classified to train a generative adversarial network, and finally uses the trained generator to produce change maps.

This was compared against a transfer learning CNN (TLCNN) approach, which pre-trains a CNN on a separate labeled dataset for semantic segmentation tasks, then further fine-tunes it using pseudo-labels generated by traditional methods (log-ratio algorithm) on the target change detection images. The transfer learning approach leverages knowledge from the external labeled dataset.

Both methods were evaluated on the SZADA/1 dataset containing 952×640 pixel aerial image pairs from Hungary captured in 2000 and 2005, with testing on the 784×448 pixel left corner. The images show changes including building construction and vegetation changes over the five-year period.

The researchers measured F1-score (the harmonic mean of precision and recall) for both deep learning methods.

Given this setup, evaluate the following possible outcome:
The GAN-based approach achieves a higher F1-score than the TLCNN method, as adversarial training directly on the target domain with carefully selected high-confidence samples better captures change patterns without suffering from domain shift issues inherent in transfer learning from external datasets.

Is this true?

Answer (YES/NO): NO